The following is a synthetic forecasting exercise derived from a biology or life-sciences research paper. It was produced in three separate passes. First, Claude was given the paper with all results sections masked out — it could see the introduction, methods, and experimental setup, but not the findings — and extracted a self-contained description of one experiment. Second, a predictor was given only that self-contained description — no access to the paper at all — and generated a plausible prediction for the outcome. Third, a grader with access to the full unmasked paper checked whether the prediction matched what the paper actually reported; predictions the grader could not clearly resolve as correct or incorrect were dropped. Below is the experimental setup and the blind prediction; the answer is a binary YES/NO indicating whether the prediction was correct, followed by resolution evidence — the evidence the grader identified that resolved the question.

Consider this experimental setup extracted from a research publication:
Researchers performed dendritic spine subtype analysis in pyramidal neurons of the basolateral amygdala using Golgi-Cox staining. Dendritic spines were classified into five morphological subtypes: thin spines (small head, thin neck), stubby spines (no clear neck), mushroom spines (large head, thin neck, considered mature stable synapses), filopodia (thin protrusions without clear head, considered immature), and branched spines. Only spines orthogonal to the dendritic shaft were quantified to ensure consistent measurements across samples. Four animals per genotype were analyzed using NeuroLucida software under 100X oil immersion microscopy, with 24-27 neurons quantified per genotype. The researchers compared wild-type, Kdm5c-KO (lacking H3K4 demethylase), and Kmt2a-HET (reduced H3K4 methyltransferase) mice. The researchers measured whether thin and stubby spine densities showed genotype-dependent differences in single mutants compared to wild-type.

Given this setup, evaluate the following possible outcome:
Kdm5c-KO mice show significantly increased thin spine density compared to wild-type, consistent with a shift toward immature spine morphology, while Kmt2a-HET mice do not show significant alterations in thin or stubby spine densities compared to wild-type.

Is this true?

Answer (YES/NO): NO